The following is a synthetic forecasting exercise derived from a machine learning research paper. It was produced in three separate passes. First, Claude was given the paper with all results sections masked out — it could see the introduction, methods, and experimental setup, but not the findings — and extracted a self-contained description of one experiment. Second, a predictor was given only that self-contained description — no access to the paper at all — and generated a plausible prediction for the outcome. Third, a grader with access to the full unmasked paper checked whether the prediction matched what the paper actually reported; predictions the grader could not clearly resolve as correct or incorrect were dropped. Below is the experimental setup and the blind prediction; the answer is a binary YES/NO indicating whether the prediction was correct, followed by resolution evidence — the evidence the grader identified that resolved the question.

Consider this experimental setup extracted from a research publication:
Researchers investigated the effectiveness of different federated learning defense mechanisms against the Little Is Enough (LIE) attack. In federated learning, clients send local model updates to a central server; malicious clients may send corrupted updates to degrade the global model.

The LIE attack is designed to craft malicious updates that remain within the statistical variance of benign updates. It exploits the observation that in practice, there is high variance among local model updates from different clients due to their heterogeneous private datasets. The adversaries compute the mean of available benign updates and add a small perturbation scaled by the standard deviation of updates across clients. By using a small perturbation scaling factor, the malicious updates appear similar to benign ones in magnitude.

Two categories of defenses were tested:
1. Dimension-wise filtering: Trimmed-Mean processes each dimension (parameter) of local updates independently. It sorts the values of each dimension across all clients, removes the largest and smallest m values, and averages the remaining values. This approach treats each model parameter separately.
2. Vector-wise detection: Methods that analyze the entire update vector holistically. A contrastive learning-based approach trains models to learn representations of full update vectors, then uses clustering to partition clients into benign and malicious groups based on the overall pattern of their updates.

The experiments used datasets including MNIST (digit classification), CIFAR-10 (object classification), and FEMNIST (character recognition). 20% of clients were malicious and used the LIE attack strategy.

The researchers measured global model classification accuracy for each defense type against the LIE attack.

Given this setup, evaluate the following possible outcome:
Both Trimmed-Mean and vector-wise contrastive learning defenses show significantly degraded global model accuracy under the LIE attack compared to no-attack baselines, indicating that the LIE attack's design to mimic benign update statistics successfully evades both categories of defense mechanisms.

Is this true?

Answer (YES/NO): NO